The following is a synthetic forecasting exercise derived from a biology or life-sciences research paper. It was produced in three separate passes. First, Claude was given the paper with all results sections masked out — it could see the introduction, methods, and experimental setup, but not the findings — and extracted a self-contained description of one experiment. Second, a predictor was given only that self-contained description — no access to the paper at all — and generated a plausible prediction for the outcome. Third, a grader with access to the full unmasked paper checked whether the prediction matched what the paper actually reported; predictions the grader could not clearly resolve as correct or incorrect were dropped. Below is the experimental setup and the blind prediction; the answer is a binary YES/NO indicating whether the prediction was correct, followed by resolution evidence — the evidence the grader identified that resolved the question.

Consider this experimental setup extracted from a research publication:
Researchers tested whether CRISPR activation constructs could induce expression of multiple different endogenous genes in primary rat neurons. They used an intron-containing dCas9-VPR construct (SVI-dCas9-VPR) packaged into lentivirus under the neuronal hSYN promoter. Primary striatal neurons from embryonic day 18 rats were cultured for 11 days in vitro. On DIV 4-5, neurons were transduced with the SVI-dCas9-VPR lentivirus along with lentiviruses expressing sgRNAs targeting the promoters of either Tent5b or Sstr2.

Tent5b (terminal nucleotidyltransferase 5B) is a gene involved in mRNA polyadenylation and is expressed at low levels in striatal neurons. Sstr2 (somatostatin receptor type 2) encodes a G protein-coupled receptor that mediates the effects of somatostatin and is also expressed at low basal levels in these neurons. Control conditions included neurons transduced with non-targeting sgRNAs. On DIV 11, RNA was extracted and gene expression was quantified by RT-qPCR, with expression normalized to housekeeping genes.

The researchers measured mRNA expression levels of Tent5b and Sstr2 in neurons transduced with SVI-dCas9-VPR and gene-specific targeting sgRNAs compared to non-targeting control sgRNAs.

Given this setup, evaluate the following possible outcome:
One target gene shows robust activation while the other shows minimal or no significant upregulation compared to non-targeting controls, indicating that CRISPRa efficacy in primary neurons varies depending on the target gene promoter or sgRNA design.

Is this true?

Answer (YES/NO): NO